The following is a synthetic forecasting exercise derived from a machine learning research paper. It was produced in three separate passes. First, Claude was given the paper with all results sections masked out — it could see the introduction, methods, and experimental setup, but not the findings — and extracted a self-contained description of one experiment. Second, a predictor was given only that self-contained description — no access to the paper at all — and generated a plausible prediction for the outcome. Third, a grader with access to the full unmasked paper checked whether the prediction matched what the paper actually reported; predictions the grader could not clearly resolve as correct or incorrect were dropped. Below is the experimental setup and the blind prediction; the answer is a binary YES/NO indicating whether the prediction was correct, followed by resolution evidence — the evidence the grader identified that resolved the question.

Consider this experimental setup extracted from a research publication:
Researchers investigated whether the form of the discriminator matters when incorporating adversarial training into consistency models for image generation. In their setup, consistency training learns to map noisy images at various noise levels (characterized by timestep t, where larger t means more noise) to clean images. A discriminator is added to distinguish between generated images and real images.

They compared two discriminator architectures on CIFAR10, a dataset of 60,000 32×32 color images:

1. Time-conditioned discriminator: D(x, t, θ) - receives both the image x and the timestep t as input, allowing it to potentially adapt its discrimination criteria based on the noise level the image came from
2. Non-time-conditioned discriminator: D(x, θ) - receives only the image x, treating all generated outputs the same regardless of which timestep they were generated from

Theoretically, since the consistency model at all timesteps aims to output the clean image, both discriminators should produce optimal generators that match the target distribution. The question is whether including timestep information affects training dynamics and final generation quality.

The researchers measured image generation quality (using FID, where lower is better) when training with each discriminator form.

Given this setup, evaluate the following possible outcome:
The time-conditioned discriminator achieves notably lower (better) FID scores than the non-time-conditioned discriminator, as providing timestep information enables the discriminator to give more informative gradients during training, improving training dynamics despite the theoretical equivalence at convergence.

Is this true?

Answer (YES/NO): YES